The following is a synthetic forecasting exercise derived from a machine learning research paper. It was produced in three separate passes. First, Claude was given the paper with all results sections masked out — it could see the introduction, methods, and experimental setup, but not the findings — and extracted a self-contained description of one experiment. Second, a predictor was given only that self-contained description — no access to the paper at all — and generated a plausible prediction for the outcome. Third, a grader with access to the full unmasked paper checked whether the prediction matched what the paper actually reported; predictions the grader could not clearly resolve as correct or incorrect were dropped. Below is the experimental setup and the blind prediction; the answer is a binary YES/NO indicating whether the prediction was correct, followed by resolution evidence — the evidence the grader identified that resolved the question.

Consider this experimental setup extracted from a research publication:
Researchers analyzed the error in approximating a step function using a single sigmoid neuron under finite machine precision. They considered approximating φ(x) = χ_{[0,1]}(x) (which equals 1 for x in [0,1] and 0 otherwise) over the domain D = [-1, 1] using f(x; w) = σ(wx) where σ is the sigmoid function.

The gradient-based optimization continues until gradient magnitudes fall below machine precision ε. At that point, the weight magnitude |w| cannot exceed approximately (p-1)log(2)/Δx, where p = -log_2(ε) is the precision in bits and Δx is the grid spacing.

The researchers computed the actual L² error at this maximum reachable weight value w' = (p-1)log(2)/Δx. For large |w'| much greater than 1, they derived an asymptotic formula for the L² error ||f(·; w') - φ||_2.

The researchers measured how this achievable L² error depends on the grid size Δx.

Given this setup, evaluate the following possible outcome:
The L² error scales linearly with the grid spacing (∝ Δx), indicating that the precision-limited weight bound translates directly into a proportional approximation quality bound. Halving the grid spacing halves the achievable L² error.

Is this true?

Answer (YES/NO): NO